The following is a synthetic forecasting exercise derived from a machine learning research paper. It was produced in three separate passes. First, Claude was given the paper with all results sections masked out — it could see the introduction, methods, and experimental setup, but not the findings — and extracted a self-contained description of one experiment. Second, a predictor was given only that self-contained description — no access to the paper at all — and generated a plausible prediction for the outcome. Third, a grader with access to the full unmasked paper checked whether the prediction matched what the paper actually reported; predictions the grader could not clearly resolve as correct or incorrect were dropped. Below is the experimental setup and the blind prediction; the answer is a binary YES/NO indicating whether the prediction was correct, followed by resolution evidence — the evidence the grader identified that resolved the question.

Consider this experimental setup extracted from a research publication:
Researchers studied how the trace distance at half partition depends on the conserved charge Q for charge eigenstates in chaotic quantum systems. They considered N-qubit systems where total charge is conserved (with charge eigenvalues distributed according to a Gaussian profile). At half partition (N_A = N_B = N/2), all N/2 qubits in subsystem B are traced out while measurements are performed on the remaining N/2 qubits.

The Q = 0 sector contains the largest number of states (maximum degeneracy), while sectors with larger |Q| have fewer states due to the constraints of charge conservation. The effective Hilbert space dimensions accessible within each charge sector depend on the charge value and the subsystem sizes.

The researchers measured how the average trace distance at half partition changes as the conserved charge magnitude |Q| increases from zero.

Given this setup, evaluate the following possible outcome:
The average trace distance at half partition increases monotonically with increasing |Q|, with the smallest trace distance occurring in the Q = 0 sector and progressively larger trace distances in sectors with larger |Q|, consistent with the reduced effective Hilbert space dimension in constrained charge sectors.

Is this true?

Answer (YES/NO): NO